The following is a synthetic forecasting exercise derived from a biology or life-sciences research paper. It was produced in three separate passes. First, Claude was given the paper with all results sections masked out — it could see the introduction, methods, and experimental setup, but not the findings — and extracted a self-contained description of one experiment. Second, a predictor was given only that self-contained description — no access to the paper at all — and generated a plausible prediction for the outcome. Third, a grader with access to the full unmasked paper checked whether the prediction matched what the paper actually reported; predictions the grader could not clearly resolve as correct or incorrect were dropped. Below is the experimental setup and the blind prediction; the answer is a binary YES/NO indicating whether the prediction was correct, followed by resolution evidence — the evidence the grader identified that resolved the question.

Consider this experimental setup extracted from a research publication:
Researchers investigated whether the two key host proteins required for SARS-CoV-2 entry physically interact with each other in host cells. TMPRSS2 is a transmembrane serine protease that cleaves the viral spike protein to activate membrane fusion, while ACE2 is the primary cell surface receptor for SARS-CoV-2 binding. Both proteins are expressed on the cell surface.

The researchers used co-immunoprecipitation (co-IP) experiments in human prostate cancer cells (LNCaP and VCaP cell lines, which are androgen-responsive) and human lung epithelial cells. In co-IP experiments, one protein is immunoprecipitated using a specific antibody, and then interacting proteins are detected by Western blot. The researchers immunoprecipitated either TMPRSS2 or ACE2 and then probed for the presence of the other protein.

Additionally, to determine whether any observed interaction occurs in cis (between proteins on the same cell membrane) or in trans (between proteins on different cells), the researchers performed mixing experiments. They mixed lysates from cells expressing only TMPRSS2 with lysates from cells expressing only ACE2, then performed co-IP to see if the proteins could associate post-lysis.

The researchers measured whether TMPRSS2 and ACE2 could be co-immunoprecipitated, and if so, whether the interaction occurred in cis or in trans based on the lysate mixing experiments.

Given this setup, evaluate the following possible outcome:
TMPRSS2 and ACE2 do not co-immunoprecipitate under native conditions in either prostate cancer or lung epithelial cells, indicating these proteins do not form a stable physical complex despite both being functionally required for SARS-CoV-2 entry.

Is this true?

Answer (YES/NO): NO